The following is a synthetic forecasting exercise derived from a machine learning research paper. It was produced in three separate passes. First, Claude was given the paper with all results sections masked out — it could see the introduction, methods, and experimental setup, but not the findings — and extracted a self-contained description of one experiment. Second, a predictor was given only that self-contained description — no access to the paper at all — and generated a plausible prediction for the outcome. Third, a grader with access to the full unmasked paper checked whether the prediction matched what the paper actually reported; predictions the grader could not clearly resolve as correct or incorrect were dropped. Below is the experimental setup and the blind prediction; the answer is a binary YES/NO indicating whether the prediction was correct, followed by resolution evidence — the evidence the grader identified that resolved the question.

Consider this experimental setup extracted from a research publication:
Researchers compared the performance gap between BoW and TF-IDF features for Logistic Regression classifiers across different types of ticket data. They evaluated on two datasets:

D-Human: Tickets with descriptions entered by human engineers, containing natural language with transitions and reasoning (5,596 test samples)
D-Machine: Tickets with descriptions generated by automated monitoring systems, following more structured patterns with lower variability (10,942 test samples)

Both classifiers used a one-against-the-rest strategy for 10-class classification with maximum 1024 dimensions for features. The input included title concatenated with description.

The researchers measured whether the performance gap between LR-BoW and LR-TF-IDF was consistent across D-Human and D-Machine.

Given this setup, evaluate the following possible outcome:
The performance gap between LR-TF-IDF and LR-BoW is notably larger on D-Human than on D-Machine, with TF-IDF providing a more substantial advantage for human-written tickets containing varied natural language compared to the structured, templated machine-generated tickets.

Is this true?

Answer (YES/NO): NO